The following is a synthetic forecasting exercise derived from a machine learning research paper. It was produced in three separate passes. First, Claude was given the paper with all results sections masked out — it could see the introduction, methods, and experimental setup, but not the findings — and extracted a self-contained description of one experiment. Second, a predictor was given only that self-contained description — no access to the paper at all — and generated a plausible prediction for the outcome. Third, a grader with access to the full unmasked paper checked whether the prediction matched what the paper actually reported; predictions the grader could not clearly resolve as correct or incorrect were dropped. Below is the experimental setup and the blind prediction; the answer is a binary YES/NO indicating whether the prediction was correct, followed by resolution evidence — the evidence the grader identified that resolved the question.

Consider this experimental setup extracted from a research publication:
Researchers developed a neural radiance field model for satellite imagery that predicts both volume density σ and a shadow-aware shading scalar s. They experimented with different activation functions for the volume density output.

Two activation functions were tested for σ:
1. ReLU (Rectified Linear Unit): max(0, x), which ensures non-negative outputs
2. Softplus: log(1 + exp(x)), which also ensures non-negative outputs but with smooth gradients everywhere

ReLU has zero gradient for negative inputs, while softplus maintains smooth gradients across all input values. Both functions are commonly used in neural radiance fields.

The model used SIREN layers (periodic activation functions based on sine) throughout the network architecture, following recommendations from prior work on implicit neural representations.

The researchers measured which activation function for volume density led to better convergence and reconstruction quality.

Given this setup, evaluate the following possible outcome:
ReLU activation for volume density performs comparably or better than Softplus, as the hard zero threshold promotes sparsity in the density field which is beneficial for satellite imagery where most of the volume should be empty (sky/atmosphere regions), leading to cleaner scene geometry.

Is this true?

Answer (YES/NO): NO